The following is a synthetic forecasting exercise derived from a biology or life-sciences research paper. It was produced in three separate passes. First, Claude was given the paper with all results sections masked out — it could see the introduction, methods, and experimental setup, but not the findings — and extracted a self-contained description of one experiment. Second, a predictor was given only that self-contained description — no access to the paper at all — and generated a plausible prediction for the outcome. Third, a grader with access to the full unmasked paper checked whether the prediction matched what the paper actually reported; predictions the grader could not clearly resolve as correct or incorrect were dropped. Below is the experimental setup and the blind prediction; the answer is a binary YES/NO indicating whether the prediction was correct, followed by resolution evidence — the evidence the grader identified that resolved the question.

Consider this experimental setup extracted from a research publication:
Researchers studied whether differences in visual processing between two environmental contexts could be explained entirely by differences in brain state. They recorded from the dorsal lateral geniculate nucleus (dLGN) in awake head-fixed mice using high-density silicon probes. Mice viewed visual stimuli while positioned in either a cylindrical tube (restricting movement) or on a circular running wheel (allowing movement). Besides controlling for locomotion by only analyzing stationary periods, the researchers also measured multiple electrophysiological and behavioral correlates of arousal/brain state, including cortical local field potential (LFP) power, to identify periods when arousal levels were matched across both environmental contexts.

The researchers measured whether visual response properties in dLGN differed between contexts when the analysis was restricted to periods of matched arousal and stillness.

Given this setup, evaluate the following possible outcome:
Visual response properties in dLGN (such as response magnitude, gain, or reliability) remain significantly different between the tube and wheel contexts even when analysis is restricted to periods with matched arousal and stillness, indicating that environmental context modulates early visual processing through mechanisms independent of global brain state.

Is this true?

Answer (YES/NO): NO